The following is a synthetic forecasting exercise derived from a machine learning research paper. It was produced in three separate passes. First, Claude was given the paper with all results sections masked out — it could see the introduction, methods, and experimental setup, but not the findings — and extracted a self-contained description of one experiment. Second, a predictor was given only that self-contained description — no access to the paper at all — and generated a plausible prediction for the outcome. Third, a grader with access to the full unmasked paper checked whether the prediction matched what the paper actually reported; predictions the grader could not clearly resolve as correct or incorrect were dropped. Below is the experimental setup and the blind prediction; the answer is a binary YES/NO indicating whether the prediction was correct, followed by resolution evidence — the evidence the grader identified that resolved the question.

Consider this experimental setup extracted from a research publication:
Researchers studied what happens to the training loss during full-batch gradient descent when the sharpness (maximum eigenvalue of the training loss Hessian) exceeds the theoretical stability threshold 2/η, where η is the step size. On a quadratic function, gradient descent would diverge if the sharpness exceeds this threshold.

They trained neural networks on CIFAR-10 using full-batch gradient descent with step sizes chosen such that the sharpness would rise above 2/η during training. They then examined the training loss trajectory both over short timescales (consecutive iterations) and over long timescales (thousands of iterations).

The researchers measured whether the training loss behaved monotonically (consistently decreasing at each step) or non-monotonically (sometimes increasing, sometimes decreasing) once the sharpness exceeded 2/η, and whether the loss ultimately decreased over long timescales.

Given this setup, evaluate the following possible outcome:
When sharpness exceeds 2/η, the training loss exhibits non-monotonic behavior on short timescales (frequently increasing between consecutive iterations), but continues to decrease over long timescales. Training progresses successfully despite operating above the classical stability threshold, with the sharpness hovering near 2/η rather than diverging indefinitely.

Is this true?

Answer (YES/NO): YES